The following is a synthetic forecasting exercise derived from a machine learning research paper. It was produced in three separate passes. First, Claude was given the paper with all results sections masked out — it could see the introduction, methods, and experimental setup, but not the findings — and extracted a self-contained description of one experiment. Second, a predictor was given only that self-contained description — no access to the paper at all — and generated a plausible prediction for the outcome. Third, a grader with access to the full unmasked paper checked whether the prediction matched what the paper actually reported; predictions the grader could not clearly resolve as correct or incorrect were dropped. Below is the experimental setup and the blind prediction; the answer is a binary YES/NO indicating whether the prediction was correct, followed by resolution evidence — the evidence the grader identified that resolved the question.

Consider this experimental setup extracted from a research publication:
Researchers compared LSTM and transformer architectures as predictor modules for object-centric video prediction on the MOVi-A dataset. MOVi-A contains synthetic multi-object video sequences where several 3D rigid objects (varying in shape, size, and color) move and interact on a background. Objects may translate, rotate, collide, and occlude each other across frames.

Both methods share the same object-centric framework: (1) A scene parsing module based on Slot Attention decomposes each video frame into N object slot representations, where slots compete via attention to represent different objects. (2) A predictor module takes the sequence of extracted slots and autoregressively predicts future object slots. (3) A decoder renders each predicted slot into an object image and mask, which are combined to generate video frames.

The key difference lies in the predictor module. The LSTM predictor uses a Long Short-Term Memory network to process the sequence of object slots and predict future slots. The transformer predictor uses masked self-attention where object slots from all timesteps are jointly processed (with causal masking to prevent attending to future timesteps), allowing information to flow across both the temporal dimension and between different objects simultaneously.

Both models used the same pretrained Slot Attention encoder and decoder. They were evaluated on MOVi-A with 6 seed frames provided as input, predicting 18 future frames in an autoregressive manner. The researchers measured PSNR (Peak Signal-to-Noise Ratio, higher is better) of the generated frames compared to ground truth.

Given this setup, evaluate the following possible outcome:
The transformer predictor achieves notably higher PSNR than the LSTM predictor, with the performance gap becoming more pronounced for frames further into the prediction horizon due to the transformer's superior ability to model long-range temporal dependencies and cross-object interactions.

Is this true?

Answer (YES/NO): NO